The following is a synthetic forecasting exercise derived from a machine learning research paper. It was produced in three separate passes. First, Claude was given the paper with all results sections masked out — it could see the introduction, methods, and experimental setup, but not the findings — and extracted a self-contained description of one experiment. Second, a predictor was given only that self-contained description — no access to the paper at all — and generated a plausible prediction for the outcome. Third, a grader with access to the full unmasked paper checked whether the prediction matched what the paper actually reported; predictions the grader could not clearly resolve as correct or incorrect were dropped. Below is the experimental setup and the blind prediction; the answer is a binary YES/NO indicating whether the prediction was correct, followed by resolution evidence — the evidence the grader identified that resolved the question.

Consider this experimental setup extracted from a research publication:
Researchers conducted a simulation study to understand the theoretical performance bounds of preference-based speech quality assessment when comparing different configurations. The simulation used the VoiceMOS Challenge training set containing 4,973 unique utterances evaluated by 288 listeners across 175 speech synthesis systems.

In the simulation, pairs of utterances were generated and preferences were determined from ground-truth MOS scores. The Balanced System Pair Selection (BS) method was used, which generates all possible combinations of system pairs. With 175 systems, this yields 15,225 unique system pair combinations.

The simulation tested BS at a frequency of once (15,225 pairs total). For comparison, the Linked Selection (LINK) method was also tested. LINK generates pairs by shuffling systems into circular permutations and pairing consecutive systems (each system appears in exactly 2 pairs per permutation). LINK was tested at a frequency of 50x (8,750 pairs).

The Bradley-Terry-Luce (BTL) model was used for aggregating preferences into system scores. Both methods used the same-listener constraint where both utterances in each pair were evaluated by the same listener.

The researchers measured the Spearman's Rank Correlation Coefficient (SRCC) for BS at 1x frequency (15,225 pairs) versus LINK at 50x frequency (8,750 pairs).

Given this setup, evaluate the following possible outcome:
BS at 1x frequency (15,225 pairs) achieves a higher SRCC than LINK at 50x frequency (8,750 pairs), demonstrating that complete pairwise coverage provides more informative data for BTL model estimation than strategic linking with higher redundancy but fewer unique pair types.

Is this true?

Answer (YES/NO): NO